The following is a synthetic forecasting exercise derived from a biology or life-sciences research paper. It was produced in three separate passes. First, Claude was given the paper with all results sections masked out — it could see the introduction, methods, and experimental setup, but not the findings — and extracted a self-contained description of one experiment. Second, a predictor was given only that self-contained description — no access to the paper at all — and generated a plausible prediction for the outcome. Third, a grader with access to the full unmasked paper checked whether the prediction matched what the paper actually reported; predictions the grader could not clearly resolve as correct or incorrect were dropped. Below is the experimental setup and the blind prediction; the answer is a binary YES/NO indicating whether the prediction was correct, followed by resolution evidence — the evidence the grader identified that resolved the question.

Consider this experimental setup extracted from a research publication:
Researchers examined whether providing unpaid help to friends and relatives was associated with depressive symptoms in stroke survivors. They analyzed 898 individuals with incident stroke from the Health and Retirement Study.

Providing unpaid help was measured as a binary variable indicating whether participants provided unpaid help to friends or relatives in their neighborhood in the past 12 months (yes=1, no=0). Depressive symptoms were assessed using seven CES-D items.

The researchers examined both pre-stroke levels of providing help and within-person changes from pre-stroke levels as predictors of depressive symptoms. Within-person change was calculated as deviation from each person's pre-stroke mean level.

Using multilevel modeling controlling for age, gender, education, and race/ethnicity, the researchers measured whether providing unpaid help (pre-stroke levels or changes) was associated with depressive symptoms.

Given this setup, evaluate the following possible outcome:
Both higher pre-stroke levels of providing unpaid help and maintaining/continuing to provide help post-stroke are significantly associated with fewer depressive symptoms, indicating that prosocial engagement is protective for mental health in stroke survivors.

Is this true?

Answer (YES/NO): NO